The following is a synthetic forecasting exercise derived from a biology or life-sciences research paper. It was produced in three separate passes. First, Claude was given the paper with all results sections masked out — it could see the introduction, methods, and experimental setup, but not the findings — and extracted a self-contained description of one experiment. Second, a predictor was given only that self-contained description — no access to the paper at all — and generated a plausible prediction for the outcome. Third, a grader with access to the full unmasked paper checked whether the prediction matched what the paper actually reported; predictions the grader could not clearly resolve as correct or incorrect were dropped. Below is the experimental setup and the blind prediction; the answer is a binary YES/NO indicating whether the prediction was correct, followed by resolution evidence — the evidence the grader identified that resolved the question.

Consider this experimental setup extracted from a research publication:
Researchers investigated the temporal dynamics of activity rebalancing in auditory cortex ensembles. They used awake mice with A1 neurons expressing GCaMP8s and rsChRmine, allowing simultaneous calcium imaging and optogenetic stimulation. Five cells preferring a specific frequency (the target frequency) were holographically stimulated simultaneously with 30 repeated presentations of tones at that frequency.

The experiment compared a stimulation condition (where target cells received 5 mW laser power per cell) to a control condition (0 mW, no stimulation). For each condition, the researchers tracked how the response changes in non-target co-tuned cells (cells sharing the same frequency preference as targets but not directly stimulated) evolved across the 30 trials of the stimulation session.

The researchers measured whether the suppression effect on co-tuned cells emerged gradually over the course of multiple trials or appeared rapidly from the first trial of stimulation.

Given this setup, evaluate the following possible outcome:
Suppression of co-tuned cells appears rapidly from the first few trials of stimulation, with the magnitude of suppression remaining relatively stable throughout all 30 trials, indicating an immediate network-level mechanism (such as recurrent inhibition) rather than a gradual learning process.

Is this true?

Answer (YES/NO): YES